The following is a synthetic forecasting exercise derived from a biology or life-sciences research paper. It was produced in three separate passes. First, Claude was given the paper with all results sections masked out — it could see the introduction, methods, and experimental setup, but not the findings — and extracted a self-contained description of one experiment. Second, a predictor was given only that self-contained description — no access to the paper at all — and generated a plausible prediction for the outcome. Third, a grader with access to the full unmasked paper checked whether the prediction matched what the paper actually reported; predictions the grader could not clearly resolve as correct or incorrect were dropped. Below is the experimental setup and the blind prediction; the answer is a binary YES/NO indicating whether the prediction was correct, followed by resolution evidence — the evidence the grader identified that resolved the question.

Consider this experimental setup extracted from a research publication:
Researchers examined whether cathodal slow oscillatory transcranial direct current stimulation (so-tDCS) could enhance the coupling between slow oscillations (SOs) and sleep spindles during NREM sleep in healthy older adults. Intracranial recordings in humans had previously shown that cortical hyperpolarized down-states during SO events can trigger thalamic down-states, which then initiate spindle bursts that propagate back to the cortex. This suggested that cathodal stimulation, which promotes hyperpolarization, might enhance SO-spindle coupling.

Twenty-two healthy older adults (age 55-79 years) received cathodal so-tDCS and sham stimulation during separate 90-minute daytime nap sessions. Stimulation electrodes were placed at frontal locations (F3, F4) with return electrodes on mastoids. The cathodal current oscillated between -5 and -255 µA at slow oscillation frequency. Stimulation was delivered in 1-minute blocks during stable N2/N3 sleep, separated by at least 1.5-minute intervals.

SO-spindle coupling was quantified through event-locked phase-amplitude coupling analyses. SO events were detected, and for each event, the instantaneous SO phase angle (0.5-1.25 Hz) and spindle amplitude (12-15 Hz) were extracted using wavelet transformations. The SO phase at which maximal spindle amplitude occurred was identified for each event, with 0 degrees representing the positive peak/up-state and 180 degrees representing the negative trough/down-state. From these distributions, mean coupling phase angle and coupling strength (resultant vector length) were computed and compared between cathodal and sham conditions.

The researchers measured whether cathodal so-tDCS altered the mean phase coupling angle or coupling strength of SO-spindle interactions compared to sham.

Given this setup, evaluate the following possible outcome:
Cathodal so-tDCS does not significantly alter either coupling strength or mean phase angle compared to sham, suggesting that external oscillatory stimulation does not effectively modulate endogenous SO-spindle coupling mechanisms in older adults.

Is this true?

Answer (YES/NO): NO